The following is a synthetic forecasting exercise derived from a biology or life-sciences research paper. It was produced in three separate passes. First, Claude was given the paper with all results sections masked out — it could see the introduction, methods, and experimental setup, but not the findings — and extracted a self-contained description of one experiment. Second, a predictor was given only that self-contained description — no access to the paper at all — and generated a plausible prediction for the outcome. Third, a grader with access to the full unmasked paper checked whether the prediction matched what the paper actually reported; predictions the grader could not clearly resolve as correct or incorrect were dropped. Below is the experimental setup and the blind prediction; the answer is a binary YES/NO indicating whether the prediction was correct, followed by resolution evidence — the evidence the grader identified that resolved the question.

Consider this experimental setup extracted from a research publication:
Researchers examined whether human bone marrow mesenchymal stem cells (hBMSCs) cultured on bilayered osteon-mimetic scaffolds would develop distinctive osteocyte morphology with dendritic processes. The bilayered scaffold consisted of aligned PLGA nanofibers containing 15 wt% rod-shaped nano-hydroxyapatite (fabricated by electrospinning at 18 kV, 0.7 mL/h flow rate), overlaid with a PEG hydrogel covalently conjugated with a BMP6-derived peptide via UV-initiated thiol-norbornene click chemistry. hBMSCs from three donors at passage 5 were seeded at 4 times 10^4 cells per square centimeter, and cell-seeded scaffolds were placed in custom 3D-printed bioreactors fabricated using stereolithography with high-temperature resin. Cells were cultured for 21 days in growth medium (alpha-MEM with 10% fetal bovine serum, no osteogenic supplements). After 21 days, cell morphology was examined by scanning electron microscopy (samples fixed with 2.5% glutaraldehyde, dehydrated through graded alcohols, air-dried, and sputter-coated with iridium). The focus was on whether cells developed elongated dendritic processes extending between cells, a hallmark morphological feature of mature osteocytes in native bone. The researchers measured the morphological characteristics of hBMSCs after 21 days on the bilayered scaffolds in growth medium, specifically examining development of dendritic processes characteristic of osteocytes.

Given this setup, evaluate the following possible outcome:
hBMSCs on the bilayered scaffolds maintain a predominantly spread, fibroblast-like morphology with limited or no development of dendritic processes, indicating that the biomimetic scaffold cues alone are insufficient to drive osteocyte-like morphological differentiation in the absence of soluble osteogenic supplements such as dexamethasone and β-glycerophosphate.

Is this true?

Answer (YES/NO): NO